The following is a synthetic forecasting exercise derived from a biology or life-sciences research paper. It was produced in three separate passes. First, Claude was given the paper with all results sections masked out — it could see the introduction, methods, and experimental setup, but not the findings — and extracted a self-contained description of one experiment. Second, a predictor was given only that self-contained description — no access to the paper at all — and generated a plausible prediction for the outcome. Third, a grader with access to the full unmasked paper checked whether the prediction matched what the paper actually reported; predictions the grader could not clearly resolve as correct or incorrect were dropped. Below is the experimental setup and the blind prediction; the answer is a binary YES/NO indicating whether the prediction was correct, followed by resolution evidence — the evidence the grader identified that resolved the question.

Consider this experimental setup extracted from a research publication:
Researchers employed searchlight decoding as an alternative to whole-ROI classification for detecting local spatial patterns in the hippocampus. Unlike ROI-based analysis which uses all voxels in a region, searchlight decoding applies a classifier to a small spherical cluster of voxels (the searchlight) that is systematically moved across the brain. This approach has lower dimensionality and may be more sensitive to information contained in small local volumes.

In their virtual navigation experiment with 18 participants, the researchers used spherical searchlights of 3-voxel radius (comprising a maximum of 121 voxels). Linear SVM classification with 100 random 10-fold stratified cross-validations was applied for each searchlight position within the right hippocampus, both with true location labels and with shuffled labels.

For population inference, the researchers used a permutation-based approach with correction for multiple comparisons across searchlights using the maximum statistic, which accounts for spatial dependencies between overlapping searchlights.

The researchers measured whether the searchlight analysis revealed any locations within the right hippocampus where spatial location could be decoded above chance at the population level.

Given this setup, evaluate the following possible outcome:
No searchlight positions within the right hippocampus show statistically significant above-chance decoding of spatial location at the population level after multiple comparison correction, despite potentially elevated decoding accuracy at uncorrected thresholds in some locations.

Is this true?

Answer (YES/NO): YES